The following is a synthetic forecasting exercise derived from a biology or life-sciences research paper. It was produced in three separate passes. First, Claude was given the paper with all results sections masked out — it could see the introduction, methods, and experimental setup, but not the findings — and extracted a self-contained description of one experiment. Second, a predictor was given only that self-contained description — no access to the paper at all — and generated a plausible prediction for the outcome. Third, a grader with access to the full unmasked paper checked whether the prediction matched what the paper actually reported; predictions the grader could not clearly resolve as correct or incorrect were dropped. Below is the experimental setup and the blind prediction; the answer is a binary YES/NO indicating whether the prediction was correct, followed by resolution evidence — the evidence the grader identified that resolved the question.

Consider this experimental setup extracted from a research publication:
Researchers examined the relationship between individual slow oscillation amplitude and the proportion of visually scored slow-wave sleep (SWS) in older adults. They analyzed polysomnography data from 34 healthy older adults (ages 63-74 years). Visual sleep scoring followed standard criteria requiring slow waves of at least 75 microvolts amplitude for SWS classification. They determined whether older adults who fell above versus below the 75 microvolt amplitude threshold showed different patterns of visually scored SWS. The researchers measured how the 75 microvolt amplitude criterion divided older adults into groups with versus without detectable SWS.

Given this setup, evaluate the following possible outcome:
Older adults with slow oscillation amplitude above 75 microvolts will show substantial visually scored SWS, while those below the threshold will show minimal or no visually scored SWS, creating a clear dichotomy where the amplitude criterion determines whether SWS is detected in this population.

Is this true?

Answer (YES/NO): YES